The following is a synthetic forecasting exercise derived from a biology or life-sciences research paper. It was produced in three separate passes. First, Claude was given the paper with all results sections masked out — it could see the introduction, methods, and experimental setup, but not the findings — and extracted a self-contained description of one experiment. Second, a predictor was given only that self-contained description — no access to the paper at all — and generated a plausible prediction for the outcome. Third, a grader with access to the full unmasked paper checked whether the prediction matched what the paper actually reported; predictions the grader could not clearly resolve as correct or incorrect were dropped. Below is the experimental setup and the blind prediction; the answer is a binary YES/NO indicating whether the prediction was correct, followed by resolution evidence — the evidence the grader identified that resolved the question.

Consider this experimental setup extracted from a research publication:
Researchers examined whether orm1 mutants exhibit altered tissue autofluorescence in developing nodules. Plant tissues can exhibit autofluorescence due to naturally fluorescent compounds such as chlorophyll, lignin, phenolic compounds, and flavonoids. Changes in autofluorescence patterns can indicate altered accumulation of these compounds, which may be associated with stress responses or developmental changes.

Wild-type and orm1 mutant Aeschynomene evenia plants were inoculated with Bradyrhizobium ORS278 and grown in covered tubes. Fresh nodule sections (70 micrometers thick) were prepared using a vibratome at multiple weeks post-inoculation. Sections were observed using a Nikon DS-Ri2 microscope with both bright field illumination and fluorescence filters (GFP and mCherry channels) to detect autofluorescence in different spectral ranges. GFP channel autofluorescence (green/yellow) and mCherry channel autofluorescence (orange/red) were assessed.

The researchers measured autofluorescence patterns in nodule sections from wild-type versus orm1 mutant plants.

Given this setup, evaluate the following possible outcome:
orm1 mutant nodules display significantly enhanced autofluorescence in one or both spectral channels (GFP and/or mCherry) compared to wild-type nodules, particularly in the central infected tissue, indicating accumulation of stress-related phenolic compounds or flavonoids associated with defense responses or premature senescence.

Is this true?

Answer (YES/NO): NO